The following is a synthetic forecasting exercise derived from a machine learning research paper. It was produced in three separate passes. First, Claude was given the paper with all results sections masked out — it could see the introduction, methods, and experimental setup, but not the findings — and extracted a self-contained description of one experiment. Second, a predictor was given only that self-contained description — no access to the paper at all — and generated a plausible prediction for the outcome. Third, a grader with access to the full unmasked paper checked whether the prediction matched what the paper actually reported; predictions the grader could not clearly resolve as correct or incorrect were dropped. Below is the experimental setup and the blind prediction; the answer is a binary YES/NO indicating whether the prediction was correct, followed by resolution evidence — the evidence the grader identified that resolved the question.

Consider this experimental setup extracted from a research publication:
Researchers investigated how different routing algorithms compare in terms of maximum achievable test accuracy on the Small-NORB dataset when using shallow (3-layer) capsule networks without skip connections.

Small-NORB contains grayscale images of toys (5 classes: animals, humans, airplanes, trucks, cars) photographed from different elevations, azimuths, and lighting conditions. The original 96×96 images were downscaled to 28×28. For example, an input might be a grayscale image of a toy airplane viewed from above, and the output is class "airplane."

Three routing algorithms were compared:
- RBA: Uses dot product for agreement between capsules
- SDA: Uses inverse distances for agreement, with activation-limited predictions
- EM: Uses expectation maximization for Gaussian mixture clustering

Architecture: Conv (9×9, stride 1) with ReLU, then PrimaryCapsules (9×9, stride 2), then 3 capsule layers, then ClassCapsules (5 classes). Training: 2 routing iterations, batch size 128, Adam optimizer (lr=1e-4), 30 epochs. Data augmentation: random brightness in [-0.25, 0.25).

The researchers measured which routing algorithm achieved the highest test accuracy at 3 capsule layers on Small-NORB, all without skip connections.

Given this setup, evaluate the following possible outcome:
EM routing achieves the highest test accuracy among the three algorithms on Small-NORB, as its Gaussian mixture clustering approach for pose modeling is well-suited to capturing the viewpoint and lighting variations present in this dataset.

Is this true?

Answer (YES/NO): YES